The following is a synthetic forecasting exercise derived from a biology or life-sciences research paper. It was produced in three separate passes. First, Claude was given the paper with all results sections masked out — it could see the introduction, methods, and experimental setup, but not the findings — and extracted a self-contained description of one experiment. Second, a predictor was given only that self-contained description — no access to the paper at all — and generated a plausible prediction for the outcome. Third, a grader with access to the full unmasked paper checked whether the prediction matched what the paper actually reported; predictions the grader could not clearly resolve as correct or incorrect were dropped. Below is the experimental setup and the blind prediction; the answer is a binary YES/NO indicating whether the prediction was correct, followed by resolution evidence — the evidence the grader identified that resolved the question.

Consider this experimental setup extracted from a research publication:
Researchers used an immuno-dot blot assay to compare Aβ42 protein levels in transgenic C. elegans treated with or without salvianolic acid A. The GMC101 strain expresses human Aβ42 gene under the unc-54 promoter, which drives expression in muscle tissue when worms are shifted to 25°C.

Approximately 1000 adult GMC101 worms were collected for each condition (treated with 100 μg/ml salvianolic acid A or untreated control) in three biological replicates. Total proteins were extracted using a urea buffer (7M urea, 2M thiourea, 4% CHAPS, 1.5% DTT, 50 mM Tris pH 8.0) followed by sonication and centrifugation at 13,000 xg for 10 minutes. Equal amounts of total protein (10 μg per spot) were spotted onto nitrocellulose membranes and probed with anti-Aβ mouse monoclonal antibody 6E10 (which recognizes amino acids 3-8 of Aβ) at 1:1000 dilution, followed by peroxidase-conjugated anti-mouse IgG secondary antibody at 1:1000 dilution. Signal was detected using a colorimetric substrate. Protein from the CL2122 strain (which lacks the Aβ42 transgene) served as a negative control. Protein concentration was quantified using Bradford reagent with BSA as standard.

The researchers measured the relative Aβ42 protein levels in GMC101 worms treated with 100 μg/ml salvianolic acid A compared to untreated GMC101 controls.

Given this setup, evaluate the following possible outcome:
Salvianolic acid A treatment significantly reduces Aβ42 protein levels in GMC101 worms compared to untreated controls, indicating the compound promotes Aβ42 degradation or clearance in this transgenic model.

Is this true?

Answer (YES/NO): NO